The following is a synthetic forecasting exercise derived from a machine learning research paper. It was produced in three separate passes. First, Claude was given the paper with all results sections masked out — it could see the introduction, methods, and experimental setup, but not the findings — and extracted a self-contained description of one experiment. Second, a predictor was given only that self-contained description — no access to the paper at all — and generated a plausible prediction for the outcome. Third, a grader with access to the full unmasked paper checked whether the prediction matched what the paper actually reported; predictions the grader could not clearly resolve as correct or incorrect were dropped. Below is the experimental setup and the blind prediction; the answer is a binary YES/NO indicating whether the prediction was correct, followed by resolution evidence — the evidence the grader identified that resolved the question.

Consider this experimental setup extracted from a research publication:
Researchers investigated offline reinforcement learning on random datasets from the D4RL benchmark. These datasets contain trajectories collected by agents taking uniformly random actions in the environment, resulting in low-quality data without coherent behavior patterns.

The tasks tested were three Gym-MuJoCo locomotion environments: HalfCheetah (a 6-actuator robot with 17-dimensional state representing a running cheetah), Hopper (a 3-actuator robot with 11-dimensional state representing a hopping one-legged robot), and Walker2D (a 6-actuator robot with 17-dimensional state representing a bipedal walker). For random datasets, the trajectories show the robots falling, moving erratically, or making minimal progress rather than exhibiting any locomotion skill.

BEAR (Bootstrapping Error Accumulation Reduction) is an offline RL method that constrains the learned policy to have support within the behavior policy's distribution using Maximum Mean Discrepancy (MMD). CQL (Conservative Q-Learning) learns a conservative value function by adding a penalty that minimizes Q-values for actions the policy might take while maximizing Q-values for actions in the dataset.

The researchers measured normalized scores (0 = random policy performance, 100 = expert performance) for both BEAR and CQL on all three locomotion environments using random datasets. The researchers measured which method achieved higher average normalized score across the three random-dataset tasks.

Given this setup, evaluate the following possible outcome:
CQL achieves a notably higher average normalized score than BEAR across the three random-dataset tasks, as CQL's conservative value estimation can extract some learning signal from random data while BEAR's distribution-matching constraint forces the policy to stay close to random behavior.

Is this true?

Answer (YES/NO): NO